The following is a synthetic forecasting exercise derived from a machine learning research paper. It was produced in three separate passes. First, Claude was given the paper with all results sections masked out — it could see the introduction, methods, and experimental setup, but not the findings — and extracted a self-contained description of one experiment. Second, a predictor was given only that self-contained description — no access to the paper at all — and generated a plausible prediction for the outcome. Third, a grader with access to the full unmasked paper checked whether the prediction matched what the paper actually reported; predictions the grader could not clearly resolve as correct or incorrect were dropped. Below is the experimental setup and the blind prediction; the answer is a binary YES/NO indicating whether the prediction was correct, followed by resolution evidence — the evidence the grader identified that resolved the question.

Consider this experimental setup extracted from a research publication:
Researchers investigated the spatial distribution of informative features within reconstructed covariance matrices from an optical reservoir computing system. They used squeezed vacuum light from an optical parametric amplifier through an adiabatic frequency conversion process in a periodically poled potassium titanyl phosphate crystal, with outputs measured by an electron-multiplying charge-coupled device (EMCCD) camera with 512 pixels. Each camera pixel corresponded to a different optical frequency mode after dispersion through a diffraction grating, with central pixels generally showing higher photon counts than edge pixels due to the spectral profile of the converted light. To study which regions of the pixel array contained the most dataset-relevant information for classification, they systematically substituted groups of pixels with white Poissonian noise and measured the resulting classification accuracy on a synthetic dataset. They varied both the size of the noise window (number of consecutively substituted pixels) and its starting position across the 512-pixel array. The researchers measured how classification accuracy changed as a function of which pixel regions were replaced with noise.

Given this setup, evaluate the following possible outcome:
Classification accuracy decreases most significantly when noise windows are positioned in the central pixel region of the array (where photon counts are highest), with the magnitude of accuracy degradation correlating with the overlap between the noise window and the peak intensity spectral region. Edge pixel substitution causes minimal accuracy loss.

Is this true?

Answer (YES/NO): YES